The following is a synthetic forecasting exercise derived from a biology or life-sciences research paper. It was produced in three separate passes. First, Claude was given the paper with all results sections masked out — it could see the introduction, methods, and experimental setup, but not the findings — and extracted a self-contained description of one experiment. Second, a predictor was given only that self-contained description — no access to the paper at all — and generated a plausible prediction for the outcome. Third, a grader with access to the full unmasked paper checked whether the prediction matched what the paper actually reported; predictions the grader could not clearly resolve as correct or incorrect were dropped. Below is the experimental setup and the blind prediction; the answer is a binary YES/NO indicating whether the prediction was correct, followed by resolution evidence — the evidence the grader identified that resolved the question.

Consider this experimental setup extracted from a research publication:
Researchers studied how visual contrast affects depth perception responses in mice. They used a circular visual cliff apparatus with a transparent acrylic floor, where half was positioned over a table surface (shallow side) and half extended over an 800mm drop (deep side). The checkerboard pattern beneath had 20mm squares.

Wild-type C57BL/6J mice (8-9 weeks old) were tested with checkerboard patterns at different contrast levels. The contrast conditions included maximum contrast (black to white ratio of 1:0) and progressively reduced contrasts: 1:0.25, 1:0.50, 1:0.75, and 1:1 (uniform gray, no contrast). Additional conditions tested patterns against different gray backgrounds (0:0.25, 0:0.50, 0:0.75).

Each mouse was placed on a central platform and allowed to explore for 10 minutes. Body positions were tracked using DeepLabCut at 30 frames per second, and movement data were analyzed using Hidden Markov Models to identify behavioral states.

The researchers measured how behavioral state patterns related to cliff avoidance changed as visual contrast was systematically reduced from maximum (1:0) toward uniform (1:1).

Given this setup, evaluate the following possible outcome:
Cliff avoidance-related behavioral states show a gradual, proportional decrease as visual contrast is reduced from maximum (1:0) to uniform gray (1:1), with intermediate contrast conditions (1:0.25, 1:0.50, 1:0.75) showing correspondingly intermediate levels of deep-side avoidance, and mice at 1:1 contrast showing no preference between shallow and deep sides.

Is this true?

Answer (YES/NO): NO